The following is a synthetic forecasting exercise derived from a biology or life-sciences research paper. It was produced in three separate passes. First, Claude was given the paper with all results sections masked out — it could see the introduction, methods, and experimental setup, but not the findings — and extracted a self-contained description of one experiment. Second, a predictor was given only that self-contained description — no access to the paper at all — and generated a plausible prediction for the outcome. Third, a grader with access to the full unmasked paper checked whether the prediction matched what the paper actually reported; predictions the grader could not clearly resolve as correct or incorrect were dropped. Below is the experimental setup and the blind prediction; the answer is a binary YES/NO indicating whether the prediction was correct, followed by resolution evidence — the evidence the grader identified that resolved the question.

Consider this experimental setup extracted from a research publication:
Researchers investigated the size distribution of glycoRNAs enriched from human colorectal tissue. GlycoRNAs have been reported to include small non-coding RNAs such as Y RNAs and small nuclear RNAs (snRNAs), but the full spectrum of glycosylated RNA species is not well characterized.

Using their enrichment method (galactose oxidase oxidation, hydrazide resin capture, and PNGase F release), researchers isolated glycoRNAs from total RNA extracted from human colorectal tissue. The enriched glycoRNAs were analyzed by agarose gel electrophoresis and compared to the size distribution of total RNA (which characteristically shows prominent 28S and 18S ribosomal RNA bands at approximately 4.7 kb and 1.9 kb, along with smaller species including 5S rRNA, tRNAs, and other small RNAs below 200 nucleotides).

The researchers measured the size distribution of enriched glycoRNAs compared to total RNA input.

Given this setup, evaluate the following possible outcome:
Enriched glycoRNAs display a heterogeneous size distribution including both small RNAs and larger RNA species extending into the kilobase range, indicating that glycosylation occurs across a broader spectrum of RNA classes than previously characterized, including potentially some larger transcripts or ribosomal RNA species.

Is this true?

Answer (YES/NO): NO